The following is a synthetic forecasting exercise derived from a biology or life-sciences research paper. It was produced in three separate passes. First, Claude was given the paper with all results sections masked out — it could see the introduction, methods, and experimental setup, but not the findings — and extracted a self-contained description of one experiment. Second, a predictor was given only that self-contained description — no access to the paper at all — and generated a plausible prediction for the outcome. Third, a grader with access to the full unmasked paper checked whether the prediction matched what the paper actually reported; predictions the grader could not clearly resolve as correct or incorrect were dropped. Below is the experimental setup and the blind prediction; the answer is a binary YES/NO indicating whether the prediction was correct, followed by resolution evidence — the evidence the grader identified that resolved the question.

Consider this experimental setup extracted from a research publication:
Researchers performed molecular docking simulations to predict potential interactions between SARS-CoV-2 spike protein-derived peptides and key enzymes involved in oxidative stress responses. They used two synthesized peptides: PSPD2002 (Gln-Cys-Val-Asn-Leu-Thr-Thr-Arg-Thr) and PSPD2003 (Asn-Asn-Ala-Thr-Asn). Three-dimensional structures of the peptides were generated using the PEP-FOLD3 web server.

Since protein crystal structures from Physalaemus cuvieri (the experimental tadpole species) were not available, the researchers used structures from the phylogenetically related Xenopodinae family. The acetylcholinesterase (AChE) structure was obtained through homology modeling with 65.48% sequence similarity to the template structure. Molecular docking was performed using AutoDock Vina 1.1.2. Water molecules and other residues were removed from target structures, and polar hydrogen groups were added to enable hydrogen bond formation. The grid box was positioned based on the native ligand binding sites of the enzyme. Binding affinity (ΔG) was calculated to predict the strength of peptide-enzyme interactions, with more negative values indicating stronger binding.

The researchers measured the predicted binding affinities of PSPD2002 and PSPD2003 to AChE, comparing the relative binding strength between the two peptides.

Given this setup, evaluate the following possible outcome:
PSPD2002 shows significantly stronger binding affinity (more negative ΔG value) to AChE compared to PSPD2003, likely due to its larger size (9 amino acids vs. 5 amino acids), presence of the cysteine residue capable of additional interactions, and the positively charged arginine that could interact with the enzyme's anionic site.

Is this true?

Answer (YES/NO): YES